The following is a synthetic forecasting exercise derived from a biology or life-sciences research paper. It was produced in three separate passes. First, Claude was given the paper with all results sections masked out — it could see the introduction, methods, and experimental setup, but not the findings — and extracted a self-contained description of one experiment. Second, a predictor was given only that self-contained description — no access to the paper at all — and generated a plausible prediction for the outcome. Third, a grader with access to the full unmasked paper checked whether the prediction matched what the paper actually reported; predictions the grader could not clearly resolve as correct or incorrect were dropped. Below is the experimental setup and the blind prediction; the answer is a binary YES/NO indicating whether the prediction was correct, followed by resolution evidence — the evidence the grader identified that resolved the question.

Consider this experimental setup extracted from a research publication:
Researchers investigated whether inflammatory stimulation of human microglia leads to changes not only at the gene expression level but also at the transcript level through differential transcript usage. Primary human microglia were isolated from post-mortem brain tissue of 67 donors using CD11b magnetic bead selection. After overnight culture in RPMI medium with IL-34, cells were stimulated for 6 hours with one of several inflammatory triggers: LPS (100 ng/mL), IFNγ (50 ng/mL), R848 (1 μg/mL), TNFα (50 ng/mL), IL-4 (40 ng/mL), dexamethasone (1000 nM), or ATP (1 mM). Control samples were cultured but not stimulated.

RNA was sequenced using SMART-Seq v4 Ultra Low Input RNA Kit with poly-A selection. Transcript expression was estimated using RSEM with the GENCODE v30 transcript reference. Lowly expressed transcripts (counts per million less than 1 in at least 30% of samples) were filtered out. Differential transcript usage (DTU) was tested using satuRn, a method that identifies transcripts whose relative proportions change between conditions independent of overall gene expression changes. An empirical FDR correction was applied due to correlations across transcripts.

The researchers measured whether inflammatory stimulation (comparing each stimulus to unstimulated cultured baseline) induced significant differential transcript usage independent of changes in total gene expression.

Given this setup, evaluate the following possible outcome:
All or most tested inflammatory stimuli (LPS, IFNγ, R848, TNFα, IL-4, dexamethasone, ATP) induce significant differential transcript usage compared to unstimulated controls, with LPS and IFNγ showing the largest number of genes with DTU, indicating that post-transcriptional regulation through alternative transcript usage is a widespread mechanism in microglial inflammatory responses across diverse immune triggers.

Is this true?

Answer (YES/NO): NO